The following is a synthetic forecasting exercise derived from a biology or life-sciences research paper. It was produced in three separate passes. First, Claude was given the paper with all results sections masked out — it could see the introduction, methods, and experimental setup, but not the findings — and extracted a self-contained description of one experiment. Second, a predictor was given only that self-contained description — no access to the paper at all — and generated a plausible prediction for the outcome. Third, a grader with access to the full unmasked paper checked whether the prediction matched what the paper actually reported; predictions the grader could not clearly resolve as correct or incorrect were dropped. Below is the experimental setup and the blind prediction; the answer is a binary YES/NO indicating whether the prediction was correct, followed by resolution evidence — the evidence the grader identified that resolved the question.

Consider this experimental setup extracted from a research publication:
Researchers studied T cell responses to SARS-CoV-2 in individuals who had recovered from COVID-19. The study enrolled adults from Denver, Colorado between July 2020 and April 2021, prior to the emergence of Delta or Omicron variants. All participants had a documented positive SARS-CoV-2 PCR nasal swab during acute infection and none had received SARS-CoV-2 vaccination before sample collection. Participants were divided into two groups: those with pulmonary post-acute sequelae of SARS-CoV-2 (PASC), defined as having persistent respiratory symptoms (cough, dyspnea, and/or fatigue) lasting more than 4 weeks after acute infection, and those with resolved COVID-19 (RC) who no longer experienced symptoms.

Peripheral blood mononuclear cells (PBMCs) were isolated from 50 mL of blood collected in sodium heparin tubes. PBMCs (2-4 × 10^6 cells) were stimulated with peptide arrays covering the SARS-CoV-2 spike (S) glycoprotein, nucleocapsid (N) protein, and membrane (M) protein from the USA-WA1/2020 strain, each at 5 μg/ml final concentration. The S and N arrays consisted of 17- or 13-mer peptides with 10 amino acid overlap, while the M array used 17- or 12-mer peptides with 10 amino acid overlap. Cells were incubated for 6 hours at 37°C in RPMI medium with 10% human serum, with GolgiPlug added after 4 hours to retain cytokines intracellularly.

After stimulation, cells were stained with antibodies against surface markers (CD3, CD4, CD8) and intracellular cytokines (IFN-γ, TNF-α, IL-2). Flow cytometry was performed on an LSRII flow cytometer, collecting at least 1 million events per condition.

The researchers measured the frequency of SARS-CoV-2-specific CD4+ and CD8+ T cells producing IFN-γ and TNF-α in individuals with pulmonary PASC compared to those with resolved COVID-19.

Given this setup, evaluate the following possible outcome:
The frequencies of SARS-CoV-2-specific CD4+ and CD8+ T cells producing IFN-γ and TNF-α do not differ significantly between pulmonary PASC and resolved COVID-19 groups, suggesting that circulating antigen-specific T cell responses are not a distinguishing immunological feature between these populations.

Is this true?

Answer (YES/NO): NO